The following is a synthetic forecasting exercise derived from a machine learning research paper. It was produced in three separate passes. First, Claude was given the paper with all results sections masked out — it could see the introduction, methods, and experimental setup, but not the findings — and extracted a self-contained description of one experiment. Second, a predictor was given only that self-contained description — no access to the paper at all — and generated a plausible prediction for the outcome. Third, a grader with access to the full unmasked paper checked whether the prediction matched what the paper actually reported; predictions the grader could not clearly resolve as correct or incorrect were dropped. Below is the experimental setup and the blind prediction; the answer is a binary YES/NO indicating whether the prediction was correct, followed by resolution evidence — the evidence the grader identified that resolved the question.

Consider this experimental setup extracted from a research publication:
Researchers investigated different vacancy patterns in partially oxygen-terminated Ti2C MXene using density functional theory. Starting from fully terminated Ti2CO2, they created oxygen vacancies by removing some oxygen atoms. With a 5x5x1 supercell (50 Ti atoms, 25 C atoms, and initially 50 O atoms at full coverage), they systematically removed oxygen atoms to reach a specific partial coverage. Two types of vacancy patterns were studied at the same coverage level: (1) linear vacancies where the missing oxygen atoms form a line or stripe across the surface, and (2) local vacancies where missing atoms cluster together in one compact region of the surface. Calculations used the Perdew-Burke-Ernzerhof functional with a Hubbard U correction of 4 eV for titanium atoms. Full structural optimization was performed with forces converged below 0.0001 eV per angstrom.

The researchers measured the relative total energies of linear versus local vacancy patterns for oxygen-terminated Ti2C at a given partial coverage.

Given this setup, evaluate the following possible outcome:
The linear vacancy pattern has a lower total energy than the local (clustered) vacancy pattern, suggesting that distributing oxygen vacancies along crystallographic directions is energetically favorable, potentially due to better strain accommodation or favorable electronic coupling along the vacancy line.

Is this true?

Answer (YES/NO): YES